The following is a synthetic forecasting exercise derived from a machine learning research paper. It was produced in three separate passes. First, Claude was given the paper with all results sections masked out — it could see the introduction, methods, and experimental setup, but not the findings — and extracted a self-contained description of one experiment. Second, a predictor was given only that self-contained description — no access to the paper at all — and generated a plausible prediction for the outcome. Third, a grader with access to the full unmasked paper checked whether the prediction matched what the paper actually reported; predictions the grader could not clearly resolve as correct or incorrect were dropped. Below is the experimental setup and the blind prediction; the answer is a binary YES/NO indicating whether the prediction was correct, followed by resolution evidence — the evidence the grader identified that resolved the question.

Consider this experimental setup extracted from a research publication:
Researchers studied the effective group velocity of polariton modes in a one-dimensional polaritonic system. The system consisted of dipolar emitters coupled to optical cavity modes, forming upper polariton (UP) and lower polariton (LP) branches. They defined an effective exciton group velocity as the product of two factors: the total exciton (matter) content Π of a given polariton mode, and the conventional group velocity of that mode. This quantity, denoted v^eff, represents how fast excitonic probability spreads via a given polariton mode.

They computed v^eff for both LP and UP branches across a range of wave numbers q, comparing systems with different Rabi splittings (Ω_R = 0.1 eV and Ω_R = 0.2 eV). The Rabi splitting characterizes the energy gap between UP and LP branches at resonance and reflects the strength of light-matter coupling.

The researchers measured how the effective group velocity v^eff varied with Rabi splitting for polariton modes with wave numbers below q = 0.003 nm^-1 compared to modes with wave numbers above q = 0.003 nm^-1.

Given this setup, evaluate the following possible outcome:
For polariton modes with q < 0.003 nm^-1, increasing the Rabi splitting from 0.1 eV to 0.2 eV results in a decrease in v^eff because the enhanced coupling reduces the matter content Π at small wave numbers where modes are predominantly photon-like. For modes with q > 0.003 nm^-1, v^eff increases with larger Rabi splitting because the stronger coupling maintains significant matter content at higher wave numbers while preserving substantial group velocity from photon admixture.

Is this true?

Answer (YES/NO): NO